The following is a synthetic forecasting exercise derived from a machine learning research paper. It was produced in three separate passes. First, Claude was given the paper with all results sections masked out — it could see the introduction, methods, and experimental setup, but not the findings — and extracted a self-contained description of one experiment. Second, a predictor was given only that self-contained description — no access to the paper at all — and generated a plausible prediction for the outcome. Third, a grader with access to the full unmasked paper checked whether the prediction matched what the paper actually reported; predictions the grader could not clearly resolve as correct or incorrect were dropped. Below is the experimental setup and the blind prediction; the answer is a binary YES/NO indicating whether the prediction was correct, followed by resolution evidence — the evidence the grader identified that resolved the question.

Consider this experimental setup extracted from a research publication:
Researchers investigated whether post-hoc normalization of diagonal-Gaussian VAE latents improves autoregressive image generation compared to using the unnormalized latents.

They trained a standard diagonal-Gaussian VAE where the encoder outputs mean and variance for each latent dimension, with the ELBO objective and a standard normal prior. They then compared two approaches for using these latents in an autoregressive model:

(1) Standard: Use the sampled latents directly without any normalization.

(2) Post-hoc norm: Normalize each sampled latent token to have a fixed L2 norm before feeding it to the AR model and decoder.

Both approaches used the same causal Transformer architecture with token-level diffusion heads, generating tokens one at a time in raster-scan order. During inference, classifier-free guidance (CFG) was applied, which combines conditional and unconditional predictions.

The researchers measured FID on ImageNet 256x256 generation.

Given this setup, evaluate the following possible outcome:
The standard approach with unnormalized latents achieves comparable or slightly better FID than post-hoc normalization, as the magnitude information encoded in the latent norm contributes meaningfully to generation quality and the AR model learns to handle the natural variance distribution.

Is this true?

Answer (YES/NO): NO